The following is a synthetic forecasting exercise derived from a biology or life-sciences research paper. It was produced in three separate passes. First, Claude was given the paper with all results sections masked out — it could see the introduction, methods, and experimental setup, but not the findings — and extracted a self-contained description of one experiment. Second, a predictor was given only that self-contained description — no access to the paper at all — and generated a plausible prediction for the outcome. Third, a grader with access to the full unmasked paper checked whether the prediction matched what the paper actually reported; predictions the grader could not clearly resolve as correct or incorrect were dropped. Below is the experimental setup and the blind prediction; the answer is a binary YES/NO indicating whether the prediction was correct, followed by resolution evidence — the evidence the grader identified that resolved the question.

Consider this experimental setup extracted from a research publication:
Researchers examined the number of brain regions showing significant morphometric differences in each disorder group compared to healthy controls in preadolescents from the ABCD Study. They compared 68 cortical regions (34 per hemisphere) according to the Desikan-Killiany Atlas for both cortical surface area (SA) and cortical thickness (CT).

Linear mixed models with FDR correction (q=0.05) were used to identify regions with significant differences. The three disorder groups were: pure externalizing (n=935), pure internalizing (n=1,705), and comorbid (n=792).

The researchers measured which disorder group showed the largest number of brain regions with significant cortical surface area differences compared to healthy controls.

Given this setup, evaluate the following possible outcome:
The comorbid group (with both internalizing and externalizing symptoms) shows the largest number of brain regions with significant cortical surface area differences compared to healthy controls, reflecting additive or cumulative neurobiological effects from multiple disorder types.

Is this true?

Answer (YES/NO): YES